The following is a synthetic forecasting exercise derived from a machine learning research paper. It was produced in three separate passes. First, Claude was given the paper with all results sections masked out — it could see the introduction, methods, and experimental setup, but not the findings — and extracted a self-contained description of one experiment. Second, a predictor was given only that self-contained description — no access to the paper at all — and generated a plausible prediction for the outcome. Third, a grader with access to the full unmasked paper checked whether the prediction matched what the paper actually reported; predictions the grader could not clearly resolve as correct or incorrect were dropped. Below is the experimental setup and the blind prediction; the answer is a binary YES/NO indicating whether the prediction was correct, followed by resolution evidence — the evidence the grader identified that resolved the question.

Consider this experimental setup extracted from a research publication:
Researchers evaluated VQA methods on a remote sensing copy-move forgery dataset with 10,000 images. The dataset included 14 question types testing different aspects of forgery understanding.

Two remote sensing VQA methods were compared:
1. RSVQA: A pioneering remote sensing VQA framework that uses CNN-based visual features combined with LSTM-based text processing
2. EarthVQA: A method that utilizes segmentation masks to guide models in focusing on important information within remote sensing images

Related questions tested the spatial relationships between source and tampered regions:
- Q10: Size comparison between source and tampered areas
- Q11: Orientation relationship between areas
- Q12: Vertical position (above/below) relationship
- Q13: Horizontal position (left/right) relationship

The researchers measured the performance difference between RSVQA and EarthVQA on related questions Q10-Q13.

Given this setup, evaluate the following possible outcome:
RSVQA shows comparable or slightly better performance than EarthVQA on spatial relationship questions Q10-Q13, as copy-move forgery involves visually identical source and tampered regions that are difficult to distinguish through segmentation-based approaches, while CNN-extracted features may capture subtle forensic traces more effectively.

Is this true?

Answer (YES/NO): NO